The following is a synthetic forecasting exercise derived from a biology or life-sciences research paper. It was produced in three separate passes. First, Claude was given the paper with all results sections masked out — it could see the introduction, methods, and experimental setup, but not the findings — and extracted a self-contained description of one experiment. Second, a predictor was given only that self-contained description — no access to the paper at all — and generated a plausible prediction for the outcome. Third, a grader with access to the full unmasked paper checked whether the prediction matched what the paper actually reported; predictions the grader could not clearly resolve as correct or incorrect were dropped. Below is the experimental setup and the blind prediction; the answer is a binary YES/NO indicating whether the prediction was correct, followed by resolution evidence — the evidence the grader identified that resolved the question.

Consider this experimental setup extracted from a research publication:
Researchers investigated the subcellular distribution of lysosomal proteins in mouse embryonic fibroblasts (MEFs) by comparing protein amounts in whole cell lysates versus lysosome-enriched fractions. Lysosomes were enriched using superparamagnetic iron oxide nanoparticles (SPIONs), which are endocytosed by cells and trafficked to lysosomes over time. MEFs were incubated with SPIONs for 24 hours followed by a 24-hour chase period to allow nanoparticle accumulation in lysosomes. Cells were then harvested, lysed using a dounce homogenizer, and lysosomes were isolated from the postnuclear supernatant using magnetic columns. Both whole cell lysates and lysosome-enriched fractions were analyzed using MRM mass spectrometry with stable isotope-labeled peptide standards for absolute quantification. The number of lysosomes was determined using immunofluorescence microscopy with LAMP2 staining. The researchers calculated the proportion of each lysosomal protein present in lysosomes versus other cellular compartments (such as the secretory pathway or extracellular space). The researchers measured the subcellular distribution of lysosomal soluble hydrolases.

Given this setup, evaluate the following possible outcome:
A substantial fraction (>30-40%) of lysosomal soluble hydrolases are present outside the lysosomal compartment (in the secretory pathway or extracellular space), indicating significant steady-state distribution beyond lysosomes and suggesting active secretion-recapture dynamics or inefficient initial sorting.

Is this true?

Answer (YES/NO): NO